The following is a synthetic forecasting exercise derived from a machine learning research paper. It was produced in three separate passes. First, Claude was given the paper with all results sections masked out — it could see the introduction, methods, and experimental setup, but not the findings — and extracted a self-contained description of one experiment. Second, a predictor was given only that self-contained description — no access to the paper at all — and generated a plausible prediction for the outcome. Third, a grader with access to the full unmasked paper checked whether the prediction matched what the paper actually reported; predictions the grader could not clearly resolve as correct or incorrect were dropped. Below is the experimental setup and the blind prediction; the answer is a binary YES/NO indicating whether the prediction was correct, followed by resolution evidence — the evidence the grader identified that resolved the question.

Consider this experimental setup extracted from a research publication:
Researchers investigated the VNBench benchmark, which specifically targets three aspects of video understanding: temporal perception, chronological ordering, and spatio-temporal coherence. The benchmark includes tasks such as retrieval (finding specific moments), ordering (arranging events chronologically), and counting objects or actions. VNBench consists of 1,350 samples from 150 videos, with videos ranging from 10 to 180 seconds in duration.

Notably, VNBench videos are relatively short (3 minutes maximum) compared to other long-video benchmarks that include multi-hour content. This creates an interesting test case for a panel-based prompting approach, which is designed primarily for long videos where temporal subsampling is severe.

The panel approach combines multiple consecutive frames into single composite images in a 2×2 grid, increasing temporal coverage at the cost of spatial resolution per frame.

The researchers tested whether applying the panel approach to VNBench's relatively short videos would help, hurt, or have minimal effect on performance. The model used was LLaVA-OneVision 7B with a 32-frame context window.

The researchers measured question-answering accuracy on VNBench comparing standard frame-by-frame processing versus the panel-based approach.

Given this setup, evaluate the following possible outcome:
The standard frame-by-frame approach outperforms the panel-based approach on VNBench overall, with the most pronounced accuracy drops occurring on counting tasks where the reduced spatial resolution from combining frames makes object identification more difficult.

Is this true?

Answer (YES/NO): NO